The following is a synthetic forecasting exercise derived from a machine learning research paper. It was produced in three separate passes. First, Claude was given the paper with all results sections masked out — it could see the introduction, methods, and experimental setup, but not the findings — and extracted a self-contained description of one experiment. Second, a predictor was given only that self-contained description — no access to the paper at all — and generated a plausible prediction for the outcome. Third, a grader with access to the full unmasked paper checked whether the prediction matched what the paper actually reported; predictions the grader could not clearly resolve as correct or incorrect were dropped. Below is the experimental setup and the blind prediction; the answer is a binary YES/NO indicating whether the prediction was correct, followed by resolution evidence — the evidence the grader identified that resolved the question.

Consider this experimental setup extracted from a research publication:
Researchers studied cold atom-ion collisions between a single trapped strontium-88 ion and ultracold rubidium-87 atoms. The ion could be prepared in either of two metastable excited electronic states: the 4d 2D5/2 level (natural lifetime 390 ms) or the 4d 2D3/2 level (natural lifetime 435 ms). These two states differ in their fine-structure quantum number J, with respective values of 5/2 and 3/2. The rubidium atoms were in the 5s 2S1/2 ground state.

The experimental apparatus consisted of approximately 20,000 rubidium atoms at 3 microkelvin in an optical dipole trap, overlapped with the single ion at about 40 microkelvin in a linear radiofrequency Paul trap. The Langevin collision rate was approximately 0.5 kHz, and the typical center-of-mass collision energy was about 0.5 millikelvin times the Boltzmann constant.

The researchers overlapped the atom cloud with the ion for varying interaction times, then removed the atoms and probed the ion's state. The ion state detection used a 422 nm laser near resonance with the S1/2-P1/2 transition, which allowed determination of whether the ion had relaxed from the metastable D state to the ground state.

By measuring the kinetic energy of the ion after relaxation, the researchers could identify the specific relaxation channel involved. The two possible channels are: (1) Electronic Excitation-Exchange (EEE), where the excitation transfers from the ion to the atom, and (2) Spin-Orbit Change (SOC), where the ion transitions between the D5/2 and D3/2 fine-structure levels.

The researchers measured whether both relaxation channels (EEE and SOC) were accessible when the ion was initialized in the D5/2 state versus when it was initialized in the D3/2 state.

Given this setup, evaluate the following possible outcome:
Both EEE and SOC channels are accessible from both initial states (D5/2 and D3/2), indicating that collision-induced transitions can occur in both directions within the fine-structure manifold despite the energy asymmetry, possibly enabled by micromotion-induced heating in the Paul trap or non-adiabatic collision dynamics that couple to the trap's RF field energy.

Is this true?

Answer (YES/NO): NO